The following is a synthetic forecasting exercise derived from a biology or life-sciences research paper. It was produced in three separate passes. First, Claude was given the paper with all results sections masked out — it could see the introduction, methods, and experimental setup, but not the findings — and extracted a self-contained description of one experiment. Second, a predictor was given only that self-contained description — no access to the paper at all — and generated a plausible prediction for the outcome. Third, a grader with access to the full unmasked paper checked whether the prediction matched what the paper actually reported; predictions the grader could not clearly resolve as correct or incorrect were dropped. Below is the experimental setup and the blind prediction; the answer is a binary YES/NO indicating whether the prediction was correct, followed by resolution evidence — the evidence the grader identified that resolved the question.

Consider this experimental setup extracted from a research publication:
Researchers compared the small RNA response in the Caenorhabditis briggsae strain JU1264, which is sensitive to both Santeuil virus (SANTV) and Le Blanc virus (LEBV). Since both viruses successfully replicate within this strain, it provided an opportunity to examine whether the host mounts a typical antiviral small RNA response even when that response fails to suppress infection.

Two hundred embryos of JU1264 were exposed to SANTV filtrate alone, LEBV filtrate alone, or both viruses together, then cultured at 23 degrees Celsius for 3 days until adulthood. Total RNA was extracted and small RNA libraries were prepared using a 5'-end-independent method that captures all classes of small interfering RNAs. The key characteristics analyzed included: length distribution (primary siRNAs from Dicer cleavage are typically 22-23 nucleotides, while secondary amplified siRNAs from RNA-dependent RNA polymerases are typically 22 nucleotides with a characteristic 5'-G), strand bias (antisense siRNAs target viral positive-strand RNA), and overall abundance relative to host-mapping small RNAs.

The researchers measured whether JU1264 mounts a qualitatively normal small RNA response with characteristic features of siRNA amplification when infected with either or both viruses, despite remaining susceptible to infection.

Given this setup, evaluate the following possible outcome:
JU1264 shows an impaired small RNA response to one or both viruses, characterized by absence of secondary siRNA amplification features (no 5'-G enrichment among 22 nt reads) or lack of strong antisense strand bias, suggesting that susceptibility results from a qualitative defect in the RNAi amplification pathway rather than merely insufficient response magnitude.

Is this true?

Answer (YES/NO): NO